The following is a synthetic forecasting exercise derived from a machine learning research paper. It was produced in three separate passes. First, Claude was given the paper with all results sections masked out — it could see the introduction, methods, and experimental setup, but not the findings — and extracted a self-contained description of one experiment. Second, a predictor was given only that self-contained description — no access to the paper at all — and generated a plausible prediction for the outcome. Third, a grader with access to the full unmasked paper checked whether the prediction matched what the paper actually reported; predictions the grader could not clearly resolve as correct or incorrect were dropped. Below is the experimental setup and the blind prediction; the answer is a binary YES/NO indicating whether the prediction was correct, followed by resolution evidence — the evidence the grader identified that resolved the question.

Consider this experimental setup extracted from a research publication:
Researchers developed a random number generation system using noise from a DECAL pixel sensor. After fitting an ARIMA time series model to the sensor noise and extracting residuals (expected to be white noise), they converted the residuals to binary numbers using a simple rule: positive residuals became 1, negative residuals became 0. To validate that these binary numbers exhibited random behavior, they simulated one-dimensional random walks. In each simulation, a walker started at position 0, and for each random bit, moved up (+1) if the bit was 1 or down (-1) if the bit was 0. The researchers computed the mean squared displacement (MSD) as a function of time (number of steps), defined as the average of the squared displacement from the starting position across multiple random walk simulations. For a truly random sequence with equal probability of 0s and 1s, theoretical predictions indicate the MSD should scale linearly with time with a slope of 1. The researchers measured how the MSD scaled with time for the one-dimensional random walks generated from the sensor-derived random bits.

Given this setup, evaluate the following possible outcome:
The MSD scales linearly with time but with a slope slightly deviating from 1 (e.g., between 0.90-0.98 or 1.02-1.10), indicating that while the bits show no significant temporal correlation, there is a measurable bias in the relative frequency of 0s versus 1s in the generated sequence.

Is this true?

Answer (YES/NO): NO